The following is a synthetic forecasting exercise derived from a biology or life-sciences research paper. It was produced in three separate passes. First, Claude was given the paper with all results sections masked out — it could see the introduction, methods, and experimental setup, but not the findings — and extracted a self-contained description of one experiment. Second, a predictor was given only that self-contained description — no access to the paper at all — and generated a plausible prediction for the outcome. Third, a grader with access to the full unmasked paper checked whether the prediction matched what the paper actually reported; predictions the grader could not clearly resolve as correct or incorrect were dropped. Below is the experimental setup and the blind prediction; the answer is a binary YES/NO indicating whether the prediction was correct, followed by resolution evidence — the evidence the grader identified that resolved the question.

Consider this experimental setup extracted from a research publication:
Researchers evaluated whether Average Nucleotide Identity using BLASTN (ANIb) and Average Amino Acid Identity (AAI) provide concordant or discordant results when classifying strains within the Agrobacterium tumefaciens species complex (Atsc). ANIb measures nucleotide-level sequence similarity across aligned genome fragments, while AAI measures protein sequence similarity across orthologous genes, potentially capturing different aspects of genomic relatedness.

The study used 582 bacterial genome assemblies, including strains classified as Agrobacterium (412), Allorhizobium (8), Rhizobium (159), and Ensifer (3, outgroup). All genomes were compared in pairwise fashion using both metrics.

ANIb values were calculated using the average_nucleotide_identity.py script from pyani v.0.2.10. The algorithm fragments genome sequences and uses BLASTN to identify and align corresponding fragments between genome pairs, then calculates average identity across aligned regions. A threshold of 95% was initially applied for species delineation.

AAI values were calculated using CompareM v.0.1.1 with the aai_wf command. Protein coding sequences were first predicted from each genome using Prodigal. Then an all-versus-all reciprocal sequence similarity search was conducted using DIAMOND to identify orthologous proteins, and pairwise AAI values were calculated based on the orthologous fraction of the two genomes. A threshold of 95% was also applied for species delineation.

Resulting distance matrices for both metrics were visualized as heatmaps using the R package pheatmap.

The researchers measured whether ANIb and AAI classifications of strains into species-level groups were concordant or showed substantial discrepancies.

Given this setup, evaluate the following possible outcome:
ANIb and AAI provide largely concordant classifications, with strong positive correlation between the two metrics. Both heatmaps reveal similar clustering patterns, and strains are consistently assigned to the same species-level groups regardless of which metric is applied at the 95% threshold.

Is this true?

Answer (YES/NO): NO